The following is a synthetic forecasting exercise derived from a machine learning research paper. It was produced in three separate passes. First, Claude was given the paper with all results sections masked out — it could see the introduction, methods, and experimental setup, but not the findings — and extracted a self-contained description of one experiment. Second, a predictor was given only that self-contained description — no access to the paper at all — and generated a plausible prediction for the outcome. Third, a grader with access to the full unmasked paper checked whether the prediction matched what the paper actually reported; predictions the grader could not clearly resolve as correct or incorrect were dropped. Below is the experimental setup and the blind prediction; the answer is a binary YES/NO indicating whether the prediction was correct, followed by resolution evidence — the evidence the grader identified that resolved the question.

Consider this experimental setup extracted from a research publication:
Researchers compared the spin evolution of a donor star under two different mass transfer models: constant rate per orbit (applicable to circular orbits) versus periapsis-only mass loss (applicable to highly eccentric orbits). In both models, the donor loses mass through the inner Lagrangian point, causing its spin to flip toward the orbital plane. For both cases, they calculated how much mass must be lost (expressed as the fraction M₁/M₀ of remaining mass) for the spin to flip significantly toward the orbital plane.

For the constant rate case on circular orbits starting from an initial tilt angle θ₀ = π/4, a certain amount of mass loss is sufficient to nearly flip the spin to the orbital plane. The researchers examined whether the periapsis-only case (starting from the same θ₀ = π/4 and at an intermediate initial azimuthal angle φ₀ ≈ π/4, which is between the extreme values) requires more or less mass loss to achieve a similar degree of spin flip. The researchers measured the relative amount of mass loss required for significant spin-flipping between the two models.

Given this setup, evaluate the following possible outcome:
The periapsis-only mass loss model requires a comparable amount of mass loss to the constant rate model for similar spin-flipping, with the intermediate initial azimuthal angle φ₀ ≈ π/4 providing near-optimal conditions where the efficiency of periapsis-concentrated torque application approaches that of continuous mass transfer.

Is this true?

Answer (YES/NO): NO